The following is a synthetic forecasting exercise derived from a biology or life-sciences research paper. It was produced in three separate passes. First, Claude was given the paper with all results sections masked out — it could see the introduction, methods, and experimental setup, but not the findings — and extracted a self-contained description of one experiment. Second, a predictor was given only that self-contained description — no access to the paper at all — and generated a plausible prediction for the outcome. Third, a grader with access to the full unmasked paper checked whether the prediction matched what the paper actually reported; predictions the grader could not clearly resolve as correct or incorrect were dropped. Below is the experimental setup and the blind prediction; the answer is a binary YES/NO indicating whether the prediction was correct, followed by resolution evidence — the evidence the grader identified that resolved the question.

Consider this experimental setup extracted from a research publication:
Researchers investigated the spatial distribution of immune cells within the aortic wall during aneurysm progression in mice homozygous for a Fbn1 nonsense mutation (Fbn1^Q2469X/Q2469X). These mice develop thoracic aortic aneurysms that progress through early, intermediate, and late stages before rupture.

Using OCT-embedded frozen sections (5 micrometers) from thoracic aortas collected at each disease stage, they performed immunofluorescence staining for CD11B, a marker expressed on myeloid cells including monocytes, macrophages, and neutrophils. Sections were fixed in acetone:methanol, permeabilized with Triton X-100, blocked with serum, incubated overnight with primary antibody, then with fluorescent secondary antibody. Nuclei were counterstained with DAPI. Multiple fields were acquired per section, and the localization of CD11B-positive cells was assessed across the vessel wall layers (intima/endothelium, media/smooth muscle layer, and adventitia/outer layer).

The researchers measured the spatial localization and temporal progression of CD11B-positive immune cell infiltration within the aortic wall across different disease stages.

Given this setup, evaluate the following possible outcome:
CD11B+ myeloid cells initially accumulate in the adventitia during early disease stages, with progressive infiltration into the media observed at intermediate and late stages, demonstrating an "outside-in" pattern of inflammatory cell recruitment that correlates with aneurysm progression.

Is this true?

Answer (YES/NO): NO